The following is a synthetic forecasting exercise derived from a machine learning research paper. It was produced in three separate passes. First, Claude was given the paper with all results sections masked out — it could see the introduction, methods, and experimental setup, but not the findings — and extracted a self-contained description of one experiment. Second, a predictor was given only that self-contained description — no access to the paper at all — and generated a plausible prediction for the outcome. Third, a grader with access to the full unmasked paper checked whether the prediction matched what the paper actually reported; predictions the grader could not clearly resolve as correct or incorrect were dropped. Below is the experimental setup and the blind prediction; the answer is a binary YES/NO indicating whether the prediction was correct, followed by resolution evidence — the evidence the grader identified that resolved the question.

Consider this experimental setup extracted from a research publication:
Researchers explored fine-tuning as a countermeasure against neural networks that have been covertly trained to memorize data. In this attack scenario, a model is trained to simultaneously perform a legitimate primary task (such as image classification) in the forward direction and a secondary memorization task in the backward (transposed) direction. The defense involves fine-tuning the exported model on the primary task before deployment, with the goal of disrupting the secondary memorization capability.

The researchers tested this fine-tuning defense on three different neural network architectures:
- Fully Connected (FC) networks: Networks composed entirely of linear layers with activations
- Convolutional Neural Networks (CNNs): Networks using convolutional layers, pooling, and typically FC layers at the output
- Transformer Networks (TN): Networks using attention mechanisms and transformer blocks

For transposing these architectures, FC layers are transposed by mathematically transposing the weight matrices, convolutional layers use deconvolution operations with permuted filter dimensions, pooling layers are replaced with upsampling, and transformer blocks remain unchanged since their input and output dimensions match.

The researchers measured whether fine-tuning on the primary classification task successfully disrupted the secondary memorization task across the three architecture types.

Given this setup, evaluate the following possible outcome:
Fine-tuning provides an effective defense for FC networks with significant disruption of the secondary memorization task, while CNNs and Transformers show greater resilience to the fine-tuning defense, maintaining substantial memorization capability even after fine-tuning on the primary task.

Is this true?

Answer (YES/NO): NO